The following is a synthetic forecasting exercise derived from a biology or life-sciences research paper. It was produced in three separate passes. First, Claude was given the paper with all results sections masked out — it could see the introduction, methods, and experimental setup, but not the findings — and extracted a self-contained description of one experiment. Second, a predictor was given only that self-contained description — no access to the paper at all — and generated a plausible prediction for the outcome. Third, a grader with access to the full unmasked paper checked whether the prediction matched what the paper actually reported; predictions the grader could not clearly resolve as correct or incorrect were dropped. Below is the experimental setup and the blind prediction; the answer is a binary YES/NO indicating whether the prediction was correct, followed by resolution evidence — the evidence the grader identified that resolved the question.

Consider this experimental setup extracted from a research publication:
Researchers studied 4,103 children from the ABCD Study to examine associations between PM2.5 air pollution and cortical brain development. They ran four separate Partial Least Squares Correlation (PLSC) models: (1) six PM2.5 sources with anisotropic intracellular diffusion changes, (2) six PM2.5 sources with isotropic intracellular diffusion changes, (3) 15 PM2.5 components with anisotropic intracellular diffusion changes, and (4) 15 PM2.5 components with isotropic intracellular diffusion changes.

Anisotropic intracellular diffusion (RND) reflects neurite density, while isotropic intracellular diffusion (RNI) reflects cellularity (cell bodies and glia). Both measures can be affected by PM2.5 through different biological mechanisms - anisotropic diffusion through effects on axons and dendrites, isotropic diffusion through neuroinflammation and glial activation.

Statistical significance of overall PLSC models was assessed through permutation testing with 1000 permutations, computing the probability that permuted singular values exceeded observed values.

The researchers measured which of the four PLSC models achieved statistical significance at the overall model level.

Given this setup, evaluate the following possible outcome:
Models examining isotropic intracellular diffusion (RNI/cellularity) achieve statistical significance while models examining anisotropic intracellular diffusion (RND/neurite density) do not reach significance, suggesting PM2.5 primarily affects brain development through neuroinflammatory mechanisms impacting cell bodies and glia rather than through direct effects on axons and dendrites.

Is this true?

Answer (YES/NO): NO